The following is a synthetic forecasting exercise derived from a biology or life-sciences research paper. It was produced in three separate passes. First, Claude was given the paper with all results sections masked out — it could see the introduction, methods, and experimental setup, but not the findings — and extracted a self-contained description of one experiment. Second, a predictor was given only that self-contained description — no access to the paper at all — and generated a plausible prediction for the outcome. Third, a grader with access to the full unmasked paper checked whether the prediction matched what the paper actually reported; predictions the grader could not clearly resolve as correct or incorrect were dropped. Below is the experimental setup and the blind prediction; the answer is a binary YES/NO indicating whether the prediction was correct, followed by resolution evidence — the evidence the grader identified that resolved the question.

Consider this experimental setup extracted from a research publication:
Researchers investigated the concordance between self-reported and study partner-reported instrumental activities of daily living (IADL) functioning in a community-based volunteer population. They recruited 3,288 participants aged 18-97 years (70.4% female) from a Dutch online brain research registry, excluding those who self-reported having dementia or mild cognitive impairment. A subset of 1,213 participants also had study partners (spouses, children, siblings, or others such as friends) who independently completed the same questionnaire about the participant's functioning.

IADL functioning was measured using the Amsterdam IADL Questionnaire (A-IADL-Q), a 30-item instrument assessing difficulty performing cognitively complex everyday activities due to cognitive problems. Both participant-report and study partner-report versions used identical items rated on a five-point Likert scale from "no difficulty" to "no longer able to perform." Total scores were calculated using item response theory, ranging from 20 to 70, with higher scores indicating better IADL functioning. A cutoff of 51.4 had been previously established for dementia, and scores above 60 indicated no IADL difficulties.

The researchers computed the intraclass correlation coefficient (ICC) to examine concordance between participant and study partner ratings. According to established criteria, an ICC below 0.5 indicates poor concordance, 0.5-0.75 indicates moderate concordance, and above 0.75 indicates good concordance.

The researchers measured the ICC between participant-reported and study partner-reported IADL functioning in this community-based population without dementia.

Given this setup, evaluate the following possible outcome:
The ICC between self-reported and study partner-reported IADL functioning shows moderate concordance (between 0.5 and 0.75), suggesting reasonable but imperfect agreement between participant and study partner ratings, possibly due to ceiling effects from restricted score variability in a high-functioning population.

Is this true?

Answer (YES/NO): YES